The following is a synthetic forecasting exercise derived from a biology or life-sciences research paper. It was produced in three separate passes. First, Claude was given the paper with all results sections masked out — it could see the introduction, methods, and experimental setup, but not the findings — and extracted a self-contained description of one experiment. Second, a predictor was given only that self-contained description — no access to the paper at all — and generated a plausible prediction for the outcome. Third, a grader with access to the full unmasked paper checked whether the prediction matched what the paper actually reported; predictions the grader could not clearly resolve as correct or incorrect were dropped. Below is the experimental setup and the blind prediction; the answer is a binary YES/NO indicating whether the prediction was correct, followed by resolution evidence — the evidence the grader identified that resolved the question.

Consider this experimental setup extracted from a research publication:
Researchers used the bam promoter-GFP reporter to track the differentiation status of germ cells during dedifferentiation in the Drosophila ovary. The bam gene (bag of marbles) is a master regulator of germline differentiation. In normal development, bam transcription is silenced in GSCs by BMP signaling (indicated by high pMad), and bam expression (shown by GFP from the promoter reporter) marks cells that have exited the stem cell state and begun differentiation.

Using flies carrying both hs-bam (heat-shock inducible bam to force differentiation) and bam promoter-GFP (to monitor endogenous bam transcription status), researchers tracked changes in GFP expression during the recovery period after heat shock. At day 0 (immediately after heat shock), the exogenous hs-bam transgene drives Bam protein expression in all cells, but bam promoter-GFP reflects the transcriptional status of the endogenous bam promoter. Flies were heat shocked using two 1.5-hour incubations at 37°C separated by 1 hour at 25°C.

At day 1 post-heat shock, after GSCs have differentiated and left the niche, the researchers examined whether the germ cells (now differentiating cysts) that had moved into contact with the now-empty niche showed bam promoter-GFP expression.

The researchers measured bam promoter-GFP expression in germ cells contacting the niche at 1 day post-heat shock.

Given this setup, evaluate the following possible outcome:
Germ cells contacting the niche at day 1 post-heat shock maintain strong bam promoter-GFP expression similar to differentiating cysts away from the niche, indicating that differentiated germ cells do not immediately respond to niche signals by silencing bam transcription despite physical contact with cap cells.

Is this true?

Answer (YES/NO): YES